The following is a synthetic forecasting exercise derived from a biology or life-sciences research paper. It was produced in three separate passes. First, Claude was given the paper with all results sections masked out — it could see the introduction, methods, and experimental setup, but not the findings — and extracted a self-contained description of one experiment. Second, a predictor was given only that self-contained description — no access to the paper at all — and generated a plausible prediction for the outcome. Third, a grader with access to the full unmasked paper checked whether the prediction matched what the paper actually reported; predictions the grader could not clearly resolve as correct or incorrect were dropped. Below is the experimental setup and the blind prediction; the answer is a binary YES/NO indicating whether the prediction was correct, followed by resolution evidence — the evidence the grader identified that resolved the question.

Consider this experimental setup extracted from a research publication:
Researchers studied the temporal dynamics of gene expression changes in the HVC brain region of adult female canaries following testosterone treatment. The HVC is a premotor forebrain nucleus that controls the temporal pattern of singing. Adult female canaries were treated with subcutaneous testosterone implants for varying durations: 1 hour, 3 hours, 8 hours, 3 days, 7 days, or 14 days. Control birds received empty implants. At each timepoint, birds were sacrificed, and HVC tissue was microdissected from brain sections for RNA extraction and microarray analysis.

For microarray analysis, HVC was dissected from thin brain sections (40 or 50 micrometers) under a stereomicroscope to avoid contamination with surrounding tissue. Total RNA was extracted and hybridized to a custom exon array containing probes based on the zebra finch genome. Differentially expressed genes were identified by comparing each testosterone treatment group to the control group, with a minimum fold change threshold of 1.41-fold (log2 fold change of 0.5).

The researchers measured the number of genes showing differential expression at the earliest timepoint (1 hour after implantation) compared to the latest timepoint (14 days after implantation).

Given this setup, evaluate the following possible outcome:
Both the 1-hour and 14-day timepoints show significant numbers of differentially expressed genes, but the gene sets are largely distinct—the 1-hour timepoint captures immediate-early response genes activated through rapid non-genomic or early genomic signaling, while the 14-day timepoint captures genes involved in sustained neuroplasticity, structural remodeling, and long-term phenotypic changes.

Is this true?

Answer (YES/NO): YES